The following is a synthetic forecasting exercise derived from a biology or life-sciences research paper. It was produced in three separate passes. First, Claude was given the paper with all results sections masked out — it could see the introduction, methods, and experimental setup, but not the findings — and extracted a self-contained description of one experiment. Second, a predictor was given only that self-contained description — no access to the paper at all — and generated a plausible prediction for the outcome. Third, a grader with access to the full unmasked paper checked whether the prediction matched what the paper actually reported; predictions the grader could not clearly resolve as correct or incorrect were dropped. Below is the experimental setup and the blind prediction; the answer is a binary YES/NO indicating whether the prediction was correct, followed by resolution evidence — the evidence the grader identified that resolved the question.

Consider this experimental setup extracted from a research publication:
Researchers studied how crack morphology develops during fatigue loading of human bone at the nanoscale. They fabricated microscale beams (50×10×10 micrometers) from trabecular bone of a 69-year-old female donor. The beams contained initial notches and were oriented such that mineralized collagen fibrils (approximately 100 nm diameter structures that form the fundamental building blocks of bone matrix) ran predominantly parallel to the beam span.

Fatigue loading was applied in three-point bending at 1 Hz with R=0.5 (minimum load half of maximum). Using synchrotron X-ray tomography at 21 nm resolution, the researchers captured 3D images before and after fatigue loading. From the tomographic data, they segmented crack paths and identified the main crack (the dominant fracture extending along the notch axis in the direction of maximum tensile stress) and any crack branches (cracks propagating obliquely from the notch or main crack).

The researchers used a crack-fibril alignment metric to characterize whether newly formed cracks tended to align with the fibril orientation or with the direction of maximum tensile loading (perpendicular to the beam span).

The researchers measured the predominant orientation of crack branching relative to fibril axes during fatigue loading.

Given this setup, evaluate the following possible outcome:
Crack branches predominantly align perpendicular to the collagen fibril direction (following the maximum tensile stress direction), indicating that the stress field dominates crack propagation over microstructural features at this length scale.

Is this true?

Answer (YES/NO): NO